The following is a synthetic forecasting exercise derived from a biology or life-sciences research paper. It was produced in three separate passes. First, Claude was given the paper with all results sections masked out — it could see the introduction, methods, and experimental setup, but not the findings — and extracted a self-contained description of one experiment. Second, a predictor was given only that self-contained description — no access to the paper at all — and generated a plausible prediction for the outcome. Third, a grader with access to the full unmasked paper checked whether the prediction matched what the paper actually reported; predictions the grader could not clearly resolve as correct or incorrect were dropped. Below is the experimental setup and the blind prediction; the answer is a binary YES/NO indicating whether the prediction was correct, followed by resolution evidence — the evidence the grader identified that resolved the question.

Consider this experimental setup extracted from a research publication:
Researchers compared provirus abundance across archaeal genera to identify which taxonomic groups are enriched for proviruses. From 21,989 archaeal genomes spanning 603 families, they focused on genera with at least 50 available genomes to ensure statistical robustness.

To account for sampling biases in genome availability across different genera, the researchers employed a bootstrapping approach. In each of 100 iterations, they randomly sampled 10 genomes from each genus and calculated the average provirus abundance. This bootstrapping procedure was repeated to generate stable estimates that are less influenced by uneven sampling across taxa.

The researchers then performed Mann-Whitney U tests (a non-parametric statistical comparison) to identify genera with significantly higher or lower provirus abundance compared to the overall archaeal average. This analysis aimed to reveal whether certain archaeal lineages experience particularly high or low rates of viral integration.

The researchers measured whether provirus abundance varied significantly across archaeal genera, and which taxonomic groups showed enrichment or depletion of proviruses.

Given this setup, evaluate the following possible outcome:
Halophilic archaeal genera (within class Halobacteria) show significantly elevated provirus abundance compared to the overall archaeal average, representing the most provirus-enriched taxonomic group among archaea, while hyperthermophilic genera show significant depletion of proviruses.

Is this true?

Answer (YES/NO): NO